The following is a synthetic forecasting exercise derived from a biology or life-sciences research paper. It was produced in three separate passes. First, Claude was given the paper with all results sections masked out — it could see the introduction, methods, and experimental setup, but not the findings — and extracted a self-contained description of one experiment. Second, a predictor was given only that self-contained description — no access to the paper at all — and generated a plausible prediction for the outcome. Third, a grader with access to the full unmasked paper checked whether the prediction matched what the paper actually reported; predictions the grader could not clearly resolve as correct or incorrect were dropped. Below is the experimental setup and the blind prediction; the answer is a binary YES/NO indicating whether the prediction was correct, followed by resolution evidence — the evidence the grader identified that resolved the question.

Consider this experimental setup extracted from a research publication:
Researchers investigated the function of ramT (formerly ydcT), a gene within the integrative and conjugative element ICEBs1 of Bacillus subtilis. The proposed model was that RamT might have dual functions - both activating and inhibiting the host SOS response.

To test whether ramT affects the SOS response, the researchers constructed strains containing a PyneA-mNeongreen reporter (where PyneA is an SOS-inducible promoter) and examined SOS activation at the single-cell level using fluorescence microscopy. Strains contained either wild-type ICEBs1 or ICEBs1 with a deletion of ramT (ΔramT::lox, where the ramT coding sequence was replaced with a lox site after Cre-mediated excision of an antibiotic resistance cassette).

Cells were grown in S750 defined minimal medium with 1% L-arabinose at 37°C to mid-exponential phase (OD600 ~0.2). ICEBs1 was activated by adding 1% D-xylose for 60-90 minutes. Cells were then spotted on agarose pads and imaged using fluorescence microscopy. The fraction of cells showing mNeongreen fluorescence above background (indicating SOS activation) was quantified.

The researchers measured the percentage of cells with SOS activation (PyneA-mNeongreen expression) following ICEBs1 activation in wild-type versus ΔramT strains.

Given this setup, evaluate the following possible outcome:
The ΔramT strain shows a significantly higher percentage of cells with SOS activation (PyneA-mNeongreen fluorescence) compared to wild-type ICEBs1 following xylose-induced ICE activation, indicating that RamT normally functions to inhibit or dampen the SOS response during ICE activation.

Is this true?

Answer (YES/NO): YES